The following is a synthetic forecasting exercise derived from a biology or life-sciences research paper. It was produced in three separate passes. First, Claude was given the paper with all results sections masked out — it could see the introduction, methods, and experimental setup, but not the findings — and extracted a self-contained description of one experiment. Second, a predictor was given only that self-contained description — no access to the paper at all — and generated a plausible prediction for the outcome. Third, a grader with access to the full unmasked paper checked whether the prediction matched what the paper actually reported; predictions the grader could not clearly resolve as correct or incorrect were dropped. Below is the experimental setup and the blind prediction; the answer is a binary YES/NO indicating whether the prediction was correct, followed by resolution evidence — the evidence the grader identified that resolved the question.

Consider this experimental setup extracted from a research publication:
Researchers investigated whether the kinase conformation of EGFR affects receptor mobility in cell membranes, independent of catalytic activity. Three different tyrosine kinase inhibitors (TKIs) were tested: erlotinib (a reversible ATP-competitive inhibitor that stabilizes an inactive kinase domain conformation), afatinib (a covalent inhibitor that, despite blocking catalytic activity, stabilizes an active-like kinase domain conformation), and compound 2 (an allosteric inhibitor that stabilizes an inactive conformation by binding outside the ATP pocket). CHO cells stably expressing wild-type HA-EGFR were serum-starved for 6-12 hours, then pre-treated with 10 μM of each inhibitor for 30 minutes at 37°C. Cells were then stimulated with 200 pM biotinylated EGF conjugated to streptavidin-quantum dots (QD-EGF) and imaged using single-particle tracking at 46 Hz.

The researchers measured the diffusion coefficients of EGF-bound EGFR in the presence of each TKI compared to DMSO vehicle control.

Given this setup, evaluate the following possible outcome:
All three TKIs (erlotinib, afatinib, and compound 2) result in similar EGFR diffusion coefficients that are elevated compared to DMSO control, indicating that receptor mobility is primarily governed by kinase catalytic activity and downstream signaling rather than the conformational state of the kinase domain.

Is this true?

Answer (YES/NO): NO